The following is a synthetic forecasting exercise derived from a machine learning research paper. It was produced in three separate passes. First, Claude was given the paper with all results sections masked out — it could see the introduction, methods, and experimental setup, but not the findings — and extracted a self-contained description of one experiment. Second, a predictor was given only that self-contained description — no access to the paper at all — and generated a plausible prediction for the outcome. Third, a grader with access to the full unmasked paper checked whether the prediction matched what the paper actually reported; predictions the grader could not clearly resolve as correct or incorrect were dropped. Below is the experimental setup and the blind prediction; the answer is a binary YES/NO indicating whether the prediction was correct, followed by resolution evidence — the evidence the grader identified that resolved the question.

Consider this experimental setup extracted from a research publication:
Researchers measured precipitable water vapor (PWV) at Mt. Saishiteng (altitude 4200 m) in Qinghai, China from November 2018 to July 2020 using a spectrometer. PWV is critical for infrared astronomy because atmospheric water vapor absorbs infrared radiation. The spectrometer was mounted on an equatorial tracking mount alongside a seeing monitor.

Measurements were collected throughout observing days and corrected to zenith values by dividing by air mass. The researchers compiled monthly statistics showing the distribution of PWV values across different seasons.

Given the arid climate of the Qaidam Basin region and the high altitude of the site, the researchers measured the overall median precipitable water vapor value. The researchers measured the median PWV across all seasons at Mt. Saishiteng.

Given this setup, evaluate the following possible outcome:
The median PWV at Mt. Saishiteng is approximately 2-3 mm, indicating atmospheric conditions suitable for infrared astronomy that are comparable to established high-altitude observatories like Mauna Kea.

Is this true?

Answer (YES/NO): NO